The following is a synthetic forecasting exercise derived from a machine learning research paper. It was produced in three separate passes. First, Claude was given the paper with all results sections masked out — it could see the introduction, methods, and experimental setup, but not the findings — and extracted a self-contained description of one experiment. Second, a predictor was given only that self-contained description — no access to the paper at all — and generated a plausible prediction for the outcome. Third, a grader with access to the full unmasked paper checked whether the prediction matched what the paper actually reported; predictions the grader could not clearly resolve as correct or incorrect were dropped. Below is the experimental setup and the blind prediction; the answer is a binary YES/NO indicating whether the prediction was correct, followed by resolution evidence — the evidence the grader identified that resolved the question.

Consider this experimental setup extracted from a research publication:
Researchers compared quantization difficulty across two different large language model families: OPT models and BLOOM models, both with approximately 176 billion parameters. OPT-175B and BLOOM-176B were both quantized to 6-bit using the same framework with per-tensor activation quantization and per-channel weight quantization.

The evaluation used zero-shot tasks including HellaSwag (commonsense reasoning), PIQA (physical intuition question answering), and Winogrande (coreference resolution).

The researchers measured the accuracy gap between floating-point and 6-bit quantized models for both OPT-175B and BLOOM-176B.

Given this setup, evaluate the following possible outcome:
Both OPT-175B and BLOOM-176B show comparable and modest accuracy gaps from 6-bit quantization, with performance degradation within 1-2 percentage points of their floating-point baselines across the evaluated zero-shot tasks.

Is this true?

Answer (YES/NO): YES